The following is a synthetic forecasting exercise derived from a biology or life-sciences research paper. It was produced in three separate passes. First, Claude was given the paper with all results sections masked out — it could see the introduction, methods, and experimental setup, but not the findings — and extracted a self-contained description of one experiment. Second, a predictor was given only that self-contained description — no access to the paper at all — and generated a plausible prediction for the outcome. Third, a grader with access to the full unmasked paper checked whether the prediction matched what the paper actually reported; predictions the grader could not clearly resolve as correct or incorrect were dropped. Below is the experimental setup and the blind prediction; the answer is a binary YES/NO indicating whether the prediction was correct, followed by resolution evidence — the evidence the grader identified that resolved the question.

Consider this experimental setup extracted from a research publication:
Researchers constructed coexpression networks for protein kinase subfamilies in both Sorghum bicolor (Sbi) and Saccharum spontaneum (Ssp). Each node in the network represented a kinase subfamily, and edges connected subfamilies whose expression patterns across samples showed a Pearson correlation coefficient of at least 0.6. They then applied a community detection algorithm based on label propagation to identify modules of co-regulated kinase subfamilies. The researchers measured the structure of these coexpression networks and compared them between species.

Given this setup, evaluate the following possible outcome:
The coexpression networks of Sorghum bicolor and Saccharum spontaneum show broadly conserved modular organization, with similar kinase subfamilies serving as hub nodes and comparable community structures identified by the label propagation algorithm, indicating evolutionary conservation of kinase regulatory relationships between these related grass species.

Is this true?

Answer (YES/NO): NO